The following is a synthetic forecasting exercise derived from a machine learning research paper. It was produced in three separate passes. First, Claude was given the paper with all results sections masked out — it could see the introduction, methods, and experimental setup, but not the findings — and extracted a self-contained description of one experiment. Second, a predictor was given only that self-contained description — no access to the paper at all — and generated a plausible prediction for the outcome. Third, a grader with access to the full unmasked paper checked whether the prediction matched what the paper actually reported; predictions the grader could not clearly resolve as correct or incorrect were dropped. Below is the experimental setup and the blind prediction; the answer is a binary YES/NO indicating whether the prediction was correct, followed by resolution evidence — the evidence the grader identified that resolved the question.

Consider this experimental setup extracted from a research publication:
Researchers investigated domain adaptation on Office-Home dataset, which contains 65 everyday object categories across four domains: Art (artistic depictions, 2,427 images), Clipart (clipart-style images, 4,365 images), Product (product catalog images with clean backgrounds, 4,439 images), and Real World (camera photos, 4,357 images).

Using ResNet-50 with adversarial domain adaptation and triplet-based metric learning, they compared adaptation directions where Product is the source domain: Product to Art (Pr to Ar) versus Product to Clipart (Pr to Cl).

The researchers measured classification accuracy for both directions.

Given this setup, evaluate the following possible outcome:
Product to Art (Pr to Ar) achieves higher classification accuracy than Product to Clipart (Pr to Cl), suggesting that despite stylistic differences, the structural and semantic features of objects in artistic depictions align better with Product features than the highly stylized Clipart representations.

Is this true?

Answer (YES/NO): YES